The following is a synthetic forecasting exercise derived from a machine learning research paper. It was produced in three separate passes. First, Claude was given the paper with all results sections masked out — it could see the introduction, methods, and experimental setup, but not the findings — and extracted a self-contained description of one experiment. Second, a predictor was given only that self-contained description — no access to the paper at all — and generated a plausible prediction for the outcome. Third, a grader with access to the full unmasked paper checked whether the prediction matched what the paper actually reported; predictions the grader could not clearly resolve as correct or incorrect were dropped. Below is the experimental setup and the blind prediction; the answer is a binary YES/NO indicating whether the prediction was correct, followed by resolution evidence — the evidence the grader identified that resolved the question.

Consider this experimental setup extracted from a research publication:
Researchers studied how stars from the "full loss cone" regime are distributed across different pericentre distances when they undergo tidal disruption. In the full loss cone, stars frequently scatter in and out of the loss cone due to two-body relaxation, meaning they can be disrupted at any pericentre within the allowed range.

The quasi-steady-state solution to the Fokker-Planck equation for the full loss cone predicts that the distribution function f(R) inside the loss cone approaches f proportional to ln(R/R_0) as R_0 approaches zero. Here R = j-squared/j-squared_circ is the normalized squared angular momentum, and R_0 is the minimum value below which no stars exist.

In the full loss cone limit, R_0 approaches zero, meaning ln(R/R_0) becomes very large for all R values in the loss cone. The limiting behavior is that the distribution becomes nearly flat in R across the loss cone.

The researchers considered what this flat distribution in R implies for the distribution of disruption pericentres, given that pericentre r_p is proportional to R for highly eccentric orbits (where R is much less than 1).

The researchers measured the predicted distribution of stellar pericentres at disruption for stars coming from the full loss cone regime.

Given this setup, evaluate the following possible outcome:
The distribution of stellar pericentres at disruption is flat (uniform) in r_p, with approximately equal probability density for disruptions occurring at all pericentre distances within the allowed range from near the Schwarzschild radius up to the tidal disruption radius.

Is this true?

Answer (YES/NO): YES